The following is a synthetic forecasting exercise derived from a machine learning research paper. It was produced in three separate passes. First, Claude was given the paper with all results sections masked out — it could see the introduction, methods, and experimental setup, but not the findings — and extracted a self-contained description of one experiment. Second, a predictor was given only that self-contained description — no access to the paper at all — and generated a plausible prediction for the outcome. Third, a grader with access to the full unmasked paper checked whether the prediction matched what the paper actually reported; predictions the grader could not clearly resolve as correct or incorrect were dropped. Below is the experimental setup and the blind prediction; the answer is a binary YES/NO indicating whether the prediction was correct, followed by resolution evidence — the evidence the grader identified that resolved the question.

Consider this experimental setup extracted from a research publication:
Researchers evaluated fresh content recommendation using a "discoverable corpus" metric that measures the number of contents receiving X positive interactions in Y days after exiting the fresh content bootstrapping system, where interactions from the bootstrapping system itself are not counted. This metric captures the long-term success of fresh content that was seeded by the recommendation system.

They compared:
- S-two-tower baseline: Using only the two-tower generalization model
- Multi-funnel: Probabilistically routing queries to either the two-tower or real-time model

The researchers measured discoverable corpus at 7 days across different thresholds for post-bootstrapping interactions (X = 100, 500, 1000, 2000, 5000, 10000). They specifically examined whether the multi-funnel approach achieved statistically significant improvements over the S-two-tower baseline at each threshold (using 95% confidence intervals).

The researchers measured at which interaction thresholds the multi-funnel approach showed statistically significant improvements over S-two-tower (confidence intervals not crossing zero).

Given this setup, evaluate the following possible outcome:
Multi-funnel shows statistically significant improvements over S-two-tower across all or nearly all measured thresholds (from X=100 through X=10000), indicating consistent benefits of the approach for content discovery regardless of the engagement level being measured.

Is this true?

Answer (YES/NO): NO